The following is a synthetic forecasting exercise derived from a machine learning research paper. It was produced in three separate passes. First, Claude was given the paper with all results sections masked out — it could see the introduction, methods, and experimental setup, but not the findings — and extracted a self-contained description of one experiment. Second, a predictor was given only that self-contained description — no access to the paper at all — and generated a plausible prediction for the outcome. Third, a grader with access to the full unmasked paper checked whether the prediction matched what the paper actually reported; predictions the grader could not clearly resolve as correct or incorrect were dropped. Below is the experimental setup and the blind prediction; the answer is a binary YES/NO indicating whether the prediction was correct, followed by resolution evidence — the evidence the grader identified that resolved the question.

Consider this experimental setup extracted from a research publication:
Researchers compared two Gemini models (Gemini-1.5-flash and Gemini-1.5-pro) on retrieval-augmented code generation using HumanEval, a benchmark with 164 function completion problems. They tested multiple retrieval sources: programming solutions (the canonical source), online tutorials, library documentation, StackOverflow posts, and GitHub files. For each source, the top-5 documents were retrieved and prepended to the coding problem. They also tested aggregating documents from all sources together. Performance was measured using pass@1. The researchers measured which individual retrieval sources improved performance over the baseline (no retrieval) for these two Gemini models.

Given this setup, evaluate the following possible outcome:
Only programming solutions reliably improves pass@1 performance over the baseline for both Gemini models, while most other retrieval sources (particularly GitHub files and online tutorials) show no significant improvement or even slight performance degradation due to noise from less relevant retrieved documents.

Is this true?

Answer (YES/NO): NO